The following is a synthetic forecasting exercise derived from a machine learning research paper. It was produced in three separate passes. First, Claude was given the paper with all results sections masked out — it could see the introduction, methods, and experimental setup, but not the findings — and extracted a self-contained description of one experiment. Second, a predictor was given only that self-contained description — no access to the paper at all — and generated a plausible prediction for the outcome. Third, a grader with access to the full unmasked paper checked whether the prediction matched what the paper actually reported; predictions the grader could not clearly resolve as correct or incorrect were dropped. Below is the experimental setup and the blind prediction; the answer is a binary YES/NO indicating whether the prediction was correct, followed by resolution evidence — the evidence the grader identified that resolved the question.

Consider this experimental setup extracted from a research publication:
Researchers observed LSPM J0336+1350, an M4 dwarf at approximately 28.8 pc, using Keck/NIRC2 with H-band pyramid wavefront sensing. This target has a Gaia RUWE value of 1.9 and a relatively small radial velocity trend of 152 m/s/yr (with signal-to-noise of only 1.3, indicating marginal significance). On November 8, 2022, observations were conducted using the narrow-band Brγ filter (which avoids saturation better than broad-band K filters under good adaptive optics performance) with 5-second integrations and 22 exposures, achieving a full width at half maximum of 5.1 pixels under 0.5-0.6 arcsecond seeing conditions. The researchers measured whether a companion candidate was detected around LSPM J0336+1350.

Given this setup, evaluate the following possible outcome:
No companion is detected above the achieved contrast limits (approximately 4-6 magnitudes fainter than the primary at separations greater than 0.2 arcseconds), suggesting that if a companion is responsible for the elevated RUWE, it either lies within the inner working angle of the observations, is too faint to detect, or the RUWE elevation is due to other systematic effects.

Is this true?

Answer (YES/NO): YES